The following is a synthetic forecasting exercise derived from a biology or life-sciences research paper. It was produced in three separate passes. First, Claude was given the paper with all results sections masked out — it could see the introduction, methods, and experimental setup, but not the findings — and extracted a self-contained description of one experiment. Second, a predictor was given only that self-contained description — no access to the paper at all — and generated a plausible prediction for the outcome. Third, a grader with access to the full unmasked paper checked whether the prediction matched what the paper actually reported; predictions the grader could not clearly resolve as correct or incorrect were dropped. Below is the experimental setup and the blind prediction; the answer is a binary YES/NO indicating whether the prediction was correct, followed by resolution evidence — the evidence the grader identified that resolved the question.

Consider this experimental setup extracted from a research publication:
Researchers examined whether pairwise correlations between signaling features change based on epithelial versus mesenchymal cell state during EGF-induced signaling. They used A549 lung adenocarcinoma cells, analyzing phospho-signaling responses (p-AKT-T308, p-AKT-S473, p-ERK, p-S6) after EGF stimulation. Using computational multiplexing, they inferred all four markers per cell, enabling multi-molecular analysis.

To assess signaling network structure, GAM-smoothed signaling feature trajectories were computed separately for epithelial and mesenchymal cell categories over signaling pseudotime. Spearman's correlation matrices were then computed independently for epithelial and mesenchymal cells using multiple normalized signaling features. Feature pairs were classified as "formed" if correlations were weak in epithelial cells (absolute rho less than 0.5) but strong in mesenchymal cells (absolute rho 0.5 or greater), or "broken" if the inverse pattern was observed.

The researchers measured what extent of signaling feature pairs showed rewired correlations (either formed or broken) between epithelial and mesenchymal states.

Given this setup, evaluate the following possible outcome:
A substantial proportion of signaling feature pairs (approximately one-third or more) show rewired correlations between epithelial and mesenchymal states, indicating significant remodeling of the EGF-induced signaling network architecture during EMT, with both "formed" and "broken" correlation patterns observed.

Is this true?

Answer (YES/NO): NO